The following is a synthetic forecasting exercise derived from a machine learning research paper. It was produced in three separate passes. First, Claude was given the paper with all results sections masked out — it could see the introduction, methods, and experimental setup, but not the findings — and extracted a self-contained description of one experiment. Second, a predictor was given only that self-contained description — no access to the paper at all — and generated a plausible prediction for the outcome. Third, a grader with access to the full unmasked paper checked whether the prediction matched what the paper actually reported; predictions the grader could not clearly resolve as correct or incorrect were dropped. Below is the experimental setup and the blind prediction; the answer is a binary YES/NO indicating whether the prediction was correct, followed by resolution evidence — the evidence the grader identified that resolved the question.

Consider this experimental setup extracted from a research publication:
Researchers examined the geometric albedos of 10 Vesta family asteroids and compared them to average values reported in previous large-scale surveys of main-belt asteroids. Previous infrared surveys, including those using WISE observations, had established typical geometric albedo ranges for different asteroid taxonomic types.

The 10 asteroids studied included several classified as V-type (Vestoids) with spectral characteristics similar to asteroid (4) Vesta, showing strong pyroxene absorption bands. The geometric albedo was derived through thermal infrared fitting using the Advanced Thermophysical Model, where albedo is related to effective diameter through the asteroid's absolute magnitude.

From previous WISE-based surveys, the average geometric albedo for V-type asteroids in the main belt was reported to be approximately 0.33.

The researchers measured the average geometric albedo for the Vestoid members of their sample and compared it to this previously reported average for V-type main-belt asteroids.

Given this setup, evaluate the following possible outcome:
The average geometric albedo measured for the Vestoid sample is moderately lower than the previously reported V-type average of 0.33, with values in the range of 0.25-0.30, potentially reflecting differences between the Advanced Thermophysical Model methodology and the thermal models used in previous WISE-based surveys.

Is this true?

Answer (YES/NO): NO